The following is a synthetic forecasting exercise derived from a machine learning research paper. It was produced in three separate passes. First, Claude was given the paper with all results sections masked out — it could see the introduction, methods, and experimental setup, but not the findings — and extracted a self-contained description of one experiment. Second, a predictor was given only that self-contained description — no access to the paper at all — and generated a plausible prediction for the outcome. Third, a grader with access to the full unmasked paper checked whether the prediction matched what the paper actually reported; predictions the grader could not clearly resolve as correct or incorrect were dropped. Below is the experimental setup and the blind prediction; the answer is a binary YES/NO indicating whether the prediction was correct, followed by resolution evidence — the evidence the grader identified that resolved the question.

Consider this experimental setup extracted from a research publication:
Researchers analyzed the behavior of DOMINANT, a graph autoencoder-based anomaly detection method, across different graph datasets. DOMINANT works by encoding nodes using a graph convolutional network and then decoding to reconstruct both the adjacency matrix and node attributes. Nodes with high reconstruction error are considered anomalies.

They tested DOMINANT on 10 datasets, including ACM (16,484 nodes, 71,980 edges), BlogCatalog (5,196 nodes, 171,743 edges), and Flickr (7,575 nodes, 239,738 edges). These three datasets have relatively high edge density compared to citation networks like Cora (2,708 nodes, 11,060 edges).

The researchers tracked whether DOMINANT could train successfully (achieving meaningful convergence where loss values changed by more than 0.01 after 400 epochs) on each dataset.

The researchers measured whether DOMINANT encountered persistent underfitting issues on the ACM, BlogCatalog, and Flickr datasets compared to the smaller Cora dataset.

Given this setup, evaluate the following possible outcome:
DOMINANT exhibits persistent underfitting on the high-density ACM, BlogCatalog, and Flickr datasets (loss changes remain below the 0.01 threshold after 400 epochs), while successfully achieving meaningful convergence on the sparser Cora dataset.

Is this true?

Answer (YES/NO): YES